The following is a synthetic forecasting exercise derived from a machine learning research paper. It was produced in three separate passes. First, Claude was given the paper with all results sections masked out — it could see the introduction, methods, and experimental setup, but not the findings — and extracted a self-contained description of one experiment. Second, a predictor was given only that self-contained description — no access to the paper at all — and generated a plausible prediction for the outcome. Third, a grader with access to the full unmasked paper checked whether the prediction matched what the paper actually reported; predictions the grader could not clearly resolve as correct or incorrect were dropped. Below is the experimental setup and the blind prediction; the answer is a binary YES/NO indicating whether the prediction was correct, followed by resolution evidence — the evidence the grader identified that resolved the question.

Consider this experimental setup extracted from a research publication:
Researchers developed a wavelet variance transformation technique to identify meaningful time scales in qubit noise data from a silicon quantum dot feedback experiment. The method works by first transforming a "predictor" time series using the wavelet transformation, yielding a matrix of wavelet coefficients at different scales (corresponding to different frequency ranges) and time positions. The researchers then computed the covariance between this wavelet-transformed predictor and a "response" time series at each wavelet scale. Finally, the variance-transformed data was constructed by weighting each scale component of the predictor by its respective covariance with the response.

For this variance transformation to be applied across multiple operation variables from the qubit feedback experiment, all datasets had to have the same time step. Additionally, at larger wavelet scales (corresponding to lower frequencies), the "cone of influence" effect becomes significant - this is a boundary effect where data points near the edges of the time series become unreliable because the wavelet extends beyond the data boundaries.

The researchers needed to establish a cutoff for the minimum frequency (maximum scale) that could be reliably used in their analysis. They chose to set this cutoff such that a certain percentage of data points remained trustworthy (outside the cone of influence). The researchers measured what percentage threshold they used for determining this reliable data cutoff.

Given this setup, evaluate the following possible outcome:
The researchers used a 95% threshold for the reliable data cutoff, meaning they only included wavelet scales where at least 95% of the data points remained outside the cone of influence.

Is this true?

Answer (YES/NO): NO